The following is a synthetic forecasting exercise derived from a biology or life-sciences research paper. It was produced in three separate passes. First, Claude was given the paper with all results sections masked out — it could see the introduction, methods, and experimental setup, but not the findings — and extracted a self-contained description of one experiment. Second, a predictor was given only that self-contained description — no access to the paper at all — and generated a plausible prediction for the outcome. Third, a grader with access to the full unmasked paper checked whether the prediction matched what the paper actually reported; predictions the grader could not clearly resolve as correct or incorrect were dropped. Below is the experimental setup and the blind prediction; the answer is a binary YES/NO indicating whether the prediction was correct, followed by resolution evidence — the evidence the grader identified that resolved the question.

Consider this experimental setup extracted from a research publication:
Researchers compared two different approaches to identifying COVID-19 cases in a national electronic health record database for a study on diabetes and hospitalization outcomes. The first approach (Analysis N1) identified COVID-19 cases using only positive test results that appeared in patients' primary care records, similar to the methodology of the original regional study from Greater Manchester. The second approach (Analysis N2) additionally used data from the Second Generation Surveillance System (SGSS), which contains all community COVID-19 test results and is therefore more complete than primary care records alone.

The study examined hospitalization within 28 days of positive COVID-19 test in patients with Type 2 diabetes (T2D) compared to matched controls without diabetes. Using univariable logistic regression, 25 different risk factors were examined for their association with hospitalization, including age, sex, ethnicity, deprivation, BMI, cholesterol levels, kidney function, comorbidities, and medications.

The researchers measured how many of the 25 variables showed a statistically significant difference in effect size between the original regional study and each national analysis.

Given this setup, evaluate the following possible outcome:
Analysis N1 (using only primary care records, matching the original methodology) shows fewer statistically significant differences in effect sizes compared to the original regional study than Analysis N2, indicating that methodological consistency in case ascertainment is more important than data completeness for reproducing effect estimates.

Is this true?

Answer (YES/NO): YES